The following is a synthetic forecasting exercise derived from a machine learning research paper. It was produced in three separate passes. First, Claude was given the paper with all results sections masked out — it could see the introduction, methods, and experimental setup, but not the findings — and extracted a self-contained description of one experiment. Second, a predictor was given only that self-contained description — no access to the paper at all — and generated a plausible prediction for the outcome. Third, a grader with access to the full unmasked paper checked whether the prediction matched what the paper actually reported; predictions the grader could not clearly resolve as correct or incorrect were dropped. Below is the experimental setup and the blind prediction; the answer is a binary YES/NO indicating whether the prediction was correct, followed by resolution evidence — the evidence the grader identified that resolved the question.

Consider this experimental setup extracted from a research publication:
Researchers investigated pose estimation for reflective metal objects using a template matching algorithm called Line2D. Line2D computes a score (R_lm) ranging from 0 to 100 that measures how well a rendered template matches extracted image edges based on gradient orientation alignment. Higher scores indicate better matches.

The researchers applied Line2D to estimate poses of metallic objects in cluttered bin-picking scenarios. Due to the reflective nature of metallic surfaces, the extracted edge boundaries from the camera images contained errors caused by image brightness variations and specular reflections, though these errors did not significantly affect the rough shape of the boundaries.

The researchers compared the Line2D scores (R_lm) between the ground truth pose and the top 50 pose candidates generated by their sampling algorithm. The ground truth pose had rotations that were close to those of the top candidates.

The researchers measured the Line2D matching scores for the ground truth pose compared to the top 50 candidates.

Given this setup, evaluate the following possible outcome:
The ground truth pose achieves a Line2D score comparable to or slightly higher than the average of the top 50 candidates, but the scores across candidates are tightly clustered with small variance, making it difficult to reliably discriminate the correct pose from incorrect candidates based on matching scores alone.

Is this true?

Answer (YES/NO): NO